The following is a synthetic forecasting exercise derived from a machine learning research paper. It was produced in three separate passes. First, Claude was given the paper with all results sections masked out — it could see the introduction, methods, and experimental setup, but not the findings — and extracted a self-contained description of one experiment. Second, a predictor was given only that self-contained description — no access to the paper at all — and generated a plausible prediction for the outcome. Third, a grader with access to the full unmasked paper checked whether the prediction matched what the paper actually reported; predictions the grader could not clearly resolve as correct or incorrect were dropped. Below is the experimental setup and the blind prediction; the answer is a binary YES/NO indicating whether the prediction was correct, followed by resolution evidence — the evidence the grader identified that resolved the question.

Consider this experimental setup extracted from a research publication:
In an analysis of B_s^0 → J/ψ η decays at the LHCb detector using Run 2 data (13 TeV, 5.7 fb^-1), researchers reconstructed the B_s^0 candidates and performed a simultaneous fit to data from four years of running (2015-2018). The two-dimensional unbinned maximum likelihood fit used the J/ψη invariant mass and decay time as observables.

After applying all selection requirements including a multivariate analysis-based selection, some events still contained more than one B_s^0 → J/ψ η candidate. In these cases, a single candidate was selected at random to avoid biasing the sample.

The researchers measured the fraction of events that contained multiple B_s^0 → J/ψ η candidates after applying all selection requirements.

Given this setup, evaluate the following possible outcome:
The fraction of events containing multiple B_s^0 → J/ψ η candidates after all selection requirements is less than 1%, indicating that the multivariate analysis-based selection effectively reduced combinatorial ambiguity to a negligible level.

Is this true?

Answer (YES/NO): NO